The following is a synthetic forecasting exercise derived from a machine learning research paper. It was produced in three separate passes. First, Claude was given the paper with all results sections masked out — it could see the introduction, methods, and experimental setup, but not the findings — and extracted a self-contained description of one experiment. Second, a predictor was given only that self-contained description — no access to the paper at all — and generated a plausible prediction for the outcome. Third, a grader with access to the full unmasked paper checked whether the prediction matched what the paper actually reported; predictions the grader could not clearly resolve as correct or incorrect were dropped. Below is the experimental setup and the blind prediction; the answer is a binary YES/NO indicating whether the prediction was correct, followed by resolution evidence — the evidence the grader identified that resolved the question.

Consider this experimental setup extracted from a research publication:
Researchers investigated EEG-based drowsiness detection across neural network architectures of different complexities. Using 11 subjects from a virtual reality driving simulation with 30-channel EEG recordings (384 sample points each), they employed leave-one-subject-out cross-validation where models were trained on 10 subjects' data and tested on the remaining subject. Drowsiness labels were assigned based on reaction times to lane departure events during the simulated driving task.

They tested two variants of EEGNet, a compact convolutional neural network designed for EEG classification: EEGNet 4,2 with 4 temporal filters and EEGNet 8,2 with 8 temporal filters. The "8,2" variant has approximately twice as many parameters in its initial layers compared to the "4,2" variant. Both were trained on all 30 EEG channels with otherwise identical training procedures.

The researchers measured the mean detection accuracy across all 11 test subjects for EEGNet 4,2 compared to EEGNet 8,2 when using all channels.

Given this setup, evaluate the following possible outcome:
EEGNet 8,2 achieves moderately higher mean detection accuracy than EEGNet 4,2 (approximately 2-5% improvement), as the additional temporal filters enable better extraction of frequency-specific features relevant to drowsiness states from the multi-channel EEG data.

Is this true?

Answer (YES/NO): NO